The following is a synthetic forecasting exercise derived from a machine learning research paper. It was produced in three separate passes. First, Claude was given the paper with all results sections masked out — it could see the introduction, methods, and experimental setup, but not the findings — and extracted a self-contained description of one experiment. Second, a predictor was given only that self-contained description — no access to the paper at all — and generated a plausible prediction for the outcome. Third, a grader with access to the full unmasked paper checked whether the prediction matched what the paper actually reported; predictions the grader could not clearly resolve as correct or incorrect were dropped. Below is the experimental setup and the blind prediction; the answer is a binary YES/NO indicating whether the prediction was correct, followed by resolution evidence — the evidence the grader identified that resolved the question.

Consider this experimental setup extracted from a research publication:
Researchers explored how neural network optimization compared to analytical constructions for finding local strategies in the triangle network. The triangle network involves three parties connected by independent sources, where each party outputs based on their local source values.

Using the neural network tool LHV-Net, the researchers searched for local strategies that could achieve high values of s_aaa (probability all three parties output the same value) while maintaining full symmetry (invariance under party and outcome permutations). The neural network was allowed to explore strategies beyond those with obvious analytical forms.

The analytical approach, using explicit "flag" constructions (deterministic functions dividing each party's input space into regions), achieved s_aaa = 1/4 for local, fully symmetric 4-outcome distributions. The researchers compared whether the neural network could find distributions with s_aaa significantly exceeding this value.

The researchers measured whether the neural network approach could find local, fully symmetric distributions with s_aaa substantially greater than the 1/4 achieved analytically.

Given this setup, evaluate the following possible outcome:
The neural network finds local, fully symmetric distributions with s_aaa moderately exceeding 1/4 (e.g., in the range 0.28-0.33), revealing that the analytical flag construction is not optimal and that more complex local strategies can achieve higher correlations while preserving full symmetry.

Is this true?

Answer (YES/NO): NO